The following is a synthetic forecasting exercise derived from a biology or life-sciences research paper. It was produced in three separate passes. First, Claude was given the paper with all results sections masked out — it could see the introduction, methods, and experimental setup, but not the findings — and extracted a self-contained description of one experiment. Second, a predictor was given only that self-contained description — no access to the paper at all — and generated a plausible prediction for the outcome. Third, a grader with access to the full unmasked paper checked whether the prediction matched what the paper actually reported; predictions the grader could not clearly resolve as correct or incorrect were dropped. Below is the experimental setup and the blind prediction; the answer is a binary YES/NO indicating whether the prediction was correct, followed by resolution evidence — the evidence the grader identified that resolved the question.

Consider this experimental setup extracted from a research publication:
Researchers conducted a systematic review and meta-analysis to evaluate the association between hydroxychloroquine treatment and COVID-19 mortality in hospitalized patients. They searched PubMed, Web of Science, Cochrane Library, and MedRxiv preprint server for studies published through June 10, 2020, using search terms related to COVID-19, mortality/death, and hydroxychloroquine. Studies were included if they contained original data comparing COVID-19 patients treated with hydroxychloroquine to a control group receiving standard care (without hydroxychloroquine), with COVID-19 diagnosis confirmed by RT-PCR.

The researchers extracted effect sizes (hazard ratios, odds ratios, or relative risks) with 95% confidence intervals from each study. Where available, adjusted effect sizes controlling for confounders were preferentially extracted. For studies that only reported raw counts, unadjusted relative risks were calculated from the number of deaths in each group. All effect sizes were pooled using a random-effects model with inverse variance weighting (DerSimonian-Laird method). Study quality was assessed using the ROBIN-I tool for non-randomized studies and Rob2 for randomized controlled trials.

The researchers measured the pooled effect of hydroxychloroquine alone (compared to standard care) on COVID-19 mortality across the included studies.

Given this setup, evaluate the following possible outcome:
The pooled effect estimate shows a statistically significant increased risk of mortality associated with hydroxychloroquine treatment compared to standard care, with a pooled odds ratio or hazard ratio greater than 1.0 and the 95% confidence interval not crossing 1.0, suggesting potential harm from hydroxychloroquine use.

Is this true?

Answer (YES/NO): NO